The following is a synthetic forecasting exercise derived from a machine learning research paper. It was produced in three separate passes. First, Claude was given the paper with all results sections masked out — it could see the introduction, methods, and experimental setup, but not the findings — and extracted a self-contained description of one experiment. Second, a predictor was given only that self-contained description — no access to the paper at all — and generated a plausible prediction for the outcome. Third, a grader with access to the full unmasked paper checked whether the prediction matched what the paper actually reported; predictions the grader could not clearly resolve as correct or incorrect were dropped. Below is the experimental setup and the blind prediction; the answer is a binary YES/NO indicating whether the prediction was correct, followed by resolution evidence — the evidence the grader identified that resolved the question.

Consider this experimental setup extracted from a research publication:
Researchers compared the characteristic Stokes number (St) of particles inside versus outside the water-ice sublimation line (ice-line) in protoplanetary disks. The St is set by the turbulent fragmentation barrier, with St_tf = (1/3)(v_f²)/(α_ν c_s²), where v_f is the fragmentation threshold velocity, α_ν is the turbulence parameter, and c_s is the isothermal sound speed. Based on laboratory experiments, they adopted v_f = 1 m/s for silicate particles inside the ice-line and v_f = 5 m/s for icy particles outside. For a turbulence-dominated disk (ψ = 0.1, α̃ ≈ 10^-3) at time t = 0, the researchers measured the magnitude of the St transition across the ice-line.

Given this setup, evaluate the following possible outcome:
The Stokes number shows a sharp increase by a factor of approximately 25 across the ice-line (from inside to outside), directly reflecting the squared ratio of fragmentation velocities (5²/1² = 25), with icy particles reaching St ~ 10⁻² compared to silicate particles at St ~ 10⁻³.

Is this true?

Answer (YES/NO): NO